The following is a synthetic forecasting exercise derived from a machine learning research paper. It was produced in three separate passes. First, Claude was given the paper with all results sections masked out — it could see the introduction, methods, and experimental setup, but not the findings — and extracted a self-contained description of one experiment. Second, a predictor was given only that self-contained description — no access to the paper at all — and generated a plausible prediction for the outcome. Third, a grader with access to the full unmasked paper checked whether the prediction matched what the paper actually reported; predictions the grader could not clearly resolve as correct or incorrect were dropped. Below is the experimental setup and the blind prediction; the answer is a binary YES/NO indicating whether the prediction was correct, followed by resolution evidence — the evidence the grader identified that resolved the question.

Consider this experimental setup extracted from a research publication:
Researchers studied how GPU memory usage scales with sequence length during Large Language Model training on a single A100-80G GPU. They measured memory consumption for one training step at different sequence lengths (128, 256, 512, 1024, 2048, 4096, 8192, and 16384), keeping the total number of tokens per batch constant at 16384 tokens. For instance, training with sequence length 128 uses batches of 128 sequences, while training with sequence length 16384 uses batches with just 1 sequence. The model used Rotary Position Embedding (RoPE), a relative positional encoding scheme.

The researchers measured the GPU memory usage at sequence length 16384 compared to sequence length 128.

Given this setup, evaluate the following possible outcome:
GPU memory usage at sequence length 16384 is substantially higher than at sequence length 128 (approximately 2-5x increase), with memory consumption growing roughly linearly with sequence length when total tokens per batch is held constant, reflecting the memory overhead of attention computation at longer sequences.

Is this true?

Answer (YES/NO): NO